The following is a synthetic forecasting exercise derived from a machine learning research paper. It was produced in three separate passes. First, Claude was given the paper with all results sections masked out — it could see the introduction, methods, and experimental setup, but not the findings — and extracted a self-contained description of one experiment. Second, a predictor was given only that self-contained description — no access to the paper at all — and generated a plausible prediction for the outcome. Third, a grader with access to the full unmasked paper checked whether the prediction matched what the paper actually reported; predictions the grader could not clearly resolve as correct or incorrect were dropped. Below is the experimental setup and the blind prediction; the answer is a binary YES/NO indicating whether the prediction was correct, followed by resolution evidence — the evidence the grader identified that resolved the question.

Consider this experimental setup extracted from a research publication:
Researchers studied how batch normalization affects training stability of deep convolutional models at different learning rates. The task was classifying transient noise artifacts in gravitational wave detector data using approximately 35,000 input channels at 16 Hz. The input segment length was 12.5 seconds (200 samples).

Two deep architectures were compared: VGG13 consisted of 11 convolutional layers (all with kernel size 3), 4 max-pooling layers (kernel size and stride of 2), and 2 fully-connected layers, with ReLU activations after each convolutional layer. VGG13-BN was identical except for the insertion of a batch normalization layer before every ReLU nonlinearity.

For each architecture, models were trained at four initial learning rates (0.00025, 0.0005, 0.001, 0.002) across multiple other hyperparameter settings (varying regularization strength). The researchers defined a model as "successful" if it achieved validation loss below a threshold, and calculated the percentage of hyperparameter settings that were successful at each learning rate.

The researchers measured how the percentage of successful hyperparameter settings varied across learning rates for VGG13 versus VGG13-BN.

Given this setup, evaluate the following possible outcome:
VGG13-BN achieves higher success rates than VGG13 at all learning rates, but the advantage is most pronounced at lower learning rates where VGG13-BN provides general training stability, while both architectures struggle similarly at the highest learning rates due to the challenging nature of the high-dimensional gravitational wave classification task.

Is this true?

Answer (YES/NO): NO